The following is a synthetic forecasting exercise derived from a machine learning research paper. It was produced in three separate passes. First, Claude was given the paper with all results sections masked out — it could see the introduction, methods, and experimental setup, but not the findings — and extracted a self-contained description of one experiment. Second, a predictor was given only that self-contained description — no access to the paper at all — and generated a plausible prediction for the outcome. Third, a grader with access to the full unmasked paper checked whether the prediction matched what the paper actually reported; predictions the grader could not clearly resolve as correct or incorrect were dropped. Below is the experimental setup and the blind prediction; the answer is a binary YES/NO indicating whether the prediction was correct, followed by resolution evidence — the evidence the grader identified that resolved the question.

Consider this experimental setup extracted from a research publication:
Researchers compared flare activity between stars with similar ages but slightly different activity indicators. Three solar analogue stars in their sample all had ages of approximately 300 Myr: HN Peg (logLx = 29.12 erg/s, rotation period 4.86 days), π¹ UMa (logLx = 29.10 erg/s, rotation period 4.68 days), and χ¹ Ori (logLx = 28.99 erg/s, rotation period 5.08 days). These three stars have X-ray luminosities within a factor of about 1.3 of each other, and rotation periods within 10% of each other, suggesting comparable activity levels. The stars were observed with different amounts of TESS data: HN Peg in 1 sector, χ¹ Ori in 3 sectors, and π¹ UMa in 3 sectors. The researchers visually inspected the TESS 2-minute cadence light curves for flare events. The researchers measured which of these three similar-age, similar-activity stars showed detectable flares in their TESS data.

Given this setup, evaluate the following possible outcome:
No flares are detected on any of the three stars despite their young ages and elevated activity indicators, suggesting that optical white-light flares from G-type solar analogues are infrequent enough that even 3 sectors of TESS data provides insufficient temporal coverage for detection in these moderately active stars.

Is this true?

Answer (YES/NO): NO